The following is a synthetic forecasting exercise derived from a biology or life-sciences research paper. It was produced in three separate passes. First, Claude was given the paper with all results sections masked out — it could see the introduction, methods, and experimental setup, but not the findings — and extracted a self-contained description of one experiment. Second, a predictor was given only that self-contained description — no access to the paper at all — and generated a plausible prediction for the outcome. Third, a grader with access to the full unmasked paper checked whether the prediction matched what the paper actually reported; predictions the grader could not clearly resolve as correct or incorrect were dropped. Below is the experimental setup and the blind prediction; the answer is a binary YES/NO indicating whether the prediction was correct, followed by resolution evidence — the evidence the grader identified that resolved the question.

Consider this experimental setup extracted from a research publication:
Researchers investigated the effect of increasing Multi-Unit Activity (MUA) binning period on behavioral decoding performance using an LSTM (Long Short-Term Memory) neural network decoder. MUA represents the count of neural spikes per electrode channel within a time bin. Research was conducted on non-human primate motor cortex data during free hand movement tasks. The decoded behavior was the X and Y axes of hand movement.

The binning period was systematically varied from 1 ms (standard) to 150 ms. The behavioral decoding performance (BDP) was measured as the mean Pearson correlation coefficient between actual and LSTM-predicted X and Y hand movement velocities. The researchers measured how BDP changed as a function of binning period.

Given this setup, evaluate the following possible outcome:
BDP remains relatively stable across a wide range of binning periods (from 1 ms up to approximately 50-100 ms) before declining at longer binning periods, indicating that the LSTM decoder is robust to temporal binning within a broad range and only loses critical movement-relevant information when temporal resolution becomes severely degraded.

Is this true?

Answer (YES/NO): NO